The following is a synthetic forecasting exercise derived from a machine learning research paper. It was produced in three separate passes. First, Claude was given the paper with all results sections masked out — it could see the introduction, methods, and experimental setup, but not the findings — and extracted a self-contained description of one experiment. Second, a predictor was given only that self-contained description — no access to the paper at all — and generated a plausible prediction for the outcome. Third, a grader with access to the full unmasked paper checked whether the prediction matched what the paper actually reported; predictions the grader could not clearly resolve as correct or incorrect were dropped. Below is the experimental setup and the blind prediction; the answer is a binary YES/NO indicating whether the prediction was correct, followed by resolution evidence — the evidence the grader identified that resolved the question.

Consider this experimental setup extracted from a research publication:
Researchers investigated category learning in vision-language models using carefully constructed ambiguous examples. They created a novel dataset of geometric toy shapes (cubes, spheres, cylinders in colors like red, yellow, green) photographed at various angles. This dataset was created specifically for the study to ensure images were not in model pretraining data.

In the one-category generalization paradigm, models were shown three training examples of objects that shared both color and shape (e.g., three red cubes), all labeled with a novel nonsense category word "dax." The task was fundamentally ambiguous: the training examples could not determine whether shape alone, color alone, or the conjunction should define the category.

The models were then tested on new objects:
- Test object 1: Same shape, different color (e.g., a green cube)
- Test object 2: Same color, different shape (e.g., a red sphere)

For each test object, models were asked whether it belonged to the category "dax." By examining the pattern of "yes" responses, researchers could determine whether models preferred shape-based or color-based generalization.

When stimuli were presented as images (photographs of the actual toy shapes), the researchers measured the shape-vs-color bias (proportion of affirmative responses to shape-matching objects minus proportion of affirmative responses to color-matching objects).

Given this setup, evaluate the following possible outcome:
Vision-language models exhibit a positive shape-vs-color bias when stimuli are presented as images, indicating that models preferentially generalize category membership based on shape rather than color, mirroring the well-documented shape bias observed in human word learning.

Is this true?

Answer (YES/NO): YES